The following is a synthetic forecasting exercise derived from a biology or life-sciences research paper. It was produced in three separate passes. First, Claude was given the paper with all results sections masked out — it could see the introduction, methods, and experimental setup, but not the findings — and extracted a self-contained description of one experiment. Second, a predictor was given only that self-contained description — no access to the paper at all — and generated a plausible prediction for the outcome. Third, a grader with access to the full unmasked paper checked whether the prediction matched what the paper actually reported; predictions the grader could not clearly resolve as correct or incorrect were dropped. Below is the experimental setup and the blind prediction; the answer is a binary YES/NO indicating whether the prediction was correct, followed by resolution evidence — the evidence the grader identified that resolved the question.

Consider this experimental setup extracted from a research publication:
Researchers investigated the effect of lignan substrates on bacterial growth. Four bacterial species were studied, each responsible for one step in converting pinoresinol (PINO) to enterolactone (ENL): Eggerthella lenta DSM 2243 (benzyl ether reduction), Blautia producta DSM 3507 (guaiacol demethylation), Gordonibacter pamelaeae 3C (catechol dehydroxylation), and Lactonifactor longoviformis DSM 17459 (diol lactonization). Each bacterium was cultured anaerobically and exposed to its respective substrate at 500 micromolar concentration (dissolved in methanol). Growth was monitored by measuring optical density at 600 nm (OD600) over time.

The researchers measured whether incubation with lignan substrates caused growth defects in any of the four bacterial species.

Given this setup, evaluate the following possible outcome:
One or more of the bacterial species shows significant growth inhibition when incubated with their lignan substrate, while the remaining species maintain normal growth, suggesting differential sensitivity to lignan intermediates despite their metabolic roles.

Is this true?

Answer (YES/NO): NO